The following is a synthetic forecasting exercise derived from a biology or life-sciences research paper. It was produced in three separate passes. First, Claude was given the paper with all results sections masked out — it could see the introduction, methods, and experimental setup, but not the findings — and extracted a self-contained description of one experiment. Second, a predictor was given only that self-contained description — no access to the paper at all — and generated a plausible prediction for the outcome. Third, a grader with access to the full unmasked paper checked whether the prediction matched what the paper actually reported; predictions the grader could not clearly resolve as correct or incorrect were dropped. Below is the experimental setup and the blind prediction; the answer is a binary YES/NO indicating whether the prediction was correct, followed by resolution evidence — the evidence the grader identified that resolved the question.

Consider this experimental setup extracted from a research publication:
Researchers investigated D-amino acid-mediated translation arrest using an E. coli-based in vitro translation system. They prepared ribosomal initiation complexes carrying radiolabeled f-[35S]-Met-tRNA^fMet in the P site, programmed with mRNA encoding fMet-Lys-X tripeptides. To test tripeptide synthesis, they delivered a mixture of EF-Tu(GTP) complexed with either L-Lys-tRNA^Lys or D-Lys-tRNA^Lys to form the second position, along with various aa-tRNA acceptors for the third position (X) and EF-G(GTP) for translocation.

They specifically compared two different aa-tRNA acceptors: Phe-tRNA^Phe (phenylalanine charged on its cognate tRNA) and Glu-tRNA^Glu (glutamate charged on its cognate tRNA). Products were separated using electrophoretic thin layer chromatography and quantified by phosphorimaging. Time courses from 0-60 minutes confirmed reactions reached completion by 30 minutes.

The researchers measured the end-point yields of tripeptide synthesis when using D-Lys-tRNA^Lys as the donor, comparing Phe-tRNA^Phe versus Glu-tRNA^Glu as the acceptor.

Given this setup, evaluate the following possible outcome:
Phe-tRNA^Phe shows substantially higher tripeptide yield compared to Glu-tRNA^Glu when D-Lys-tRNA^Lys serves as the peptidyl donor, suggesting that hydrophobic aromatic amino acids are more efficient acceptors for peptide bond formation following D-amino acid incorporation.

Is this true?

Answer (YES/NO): YES